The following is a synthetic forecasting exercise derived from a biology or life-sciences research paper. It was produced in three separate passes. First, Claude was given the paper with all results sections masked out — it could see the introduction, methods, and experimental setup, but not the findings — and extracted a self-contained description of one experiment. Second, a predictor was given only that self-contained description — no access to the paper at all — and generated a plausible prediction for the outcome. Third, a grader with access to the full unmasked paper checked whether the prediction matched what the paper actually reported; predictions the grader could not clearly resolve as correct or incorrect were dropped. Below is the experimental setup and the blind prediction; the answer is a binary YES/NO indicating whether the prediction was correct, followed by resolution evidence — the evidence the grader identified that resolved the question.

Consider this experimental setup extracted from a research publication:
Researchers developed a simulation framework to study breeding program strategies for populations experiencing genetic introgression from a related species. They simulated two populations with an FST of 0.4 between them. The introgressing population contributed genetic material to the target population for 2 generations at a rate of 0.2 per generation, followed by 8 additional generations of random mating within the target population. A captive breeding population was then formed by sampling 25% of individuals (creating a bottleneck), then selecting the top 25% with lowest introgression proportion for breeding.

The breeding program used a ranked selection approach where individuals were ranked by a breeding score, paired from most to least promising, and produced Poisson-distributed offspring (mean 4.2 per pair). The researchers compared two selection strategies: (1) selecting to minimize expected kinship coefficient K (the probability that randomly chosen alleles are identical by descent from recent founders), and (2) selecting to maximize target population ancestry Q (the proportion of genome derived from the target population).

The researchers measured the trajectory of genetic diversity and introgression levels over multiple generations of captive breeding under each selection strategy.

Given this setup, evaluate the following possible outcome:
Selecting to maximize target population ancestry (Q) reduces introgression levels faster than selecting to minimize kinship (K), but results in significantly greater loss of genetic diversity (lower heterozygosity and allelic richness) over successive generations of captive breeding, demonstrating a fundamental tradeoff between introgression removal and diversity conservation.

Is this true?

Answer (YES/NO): YES